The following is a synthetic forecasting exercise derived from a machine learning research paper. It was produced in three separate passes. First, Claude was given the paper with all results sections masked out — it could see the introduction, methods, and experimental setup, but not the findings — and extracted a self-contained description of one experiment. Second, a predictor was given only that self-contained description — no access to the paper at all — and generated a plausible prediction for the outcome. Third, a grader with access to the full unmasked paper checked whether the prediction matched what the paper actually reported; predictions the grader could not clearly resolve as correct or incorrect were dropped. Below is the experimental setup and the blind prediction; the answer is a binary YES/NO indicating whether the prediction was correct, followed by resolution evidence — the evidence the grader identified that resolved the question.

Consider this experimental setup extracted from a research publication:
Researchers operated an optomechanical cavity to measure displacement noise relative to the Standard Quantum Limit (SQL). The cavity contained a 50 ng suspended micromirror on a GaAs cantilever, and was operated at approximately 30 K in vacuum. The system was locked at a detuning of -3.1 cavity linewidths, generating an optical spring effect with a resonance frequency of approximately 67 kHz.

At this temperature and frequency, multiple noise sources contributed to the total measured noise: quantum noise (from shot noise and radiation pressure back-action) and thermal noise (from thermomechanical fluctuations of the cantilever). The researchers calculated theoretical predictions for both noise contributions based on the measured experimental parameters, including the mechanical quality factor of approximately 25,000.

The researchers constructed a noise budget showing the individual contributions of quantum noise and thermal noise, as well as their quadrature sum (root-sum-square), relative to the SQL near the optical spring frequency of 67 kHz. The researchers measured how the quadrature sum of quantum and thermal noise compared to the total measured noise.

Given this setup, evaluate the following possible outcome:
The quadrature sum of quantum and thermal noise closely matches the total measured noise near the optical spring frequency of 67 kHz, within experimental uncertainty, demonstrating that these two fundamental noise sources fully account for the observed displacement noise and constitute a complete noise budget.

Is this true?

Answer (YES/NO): YES